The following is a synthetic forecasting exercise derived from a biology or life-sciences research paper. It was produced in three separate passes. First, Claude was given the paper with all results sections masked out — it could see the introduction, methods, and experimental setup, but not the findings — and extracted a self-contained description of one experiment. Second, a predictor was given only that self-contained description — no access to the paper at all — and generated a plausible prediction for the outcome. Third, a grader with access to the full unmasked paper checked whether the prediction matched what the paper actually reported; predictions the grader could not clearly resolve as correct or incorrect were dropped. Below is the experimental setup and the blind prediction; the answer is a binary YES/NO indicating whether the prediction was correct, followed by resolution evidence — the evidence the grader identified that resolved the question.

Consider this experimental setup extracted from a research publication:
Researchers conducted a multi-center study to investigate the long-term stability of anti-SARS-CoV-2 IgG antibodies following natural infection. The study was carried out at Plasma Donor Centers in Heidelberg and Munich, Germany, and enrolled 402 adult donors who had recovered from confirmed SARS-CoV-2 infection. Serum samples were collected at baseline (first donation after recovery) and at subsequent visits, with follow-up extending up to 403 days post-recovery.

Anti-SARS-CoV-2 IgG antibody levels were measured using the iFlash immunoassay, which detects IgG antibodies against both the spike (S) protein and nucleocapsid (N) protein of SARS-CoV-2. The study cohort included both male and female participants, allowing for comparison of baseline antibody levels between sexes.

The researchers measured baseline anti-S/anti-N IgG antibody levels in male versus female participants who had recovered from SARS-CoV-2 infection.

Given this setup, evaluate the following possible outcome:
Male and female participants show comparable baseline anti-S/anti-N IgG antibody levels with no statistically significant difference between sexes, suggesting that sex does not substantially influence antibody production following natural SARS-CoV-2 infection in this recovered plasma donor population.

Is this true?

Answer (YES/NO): YES